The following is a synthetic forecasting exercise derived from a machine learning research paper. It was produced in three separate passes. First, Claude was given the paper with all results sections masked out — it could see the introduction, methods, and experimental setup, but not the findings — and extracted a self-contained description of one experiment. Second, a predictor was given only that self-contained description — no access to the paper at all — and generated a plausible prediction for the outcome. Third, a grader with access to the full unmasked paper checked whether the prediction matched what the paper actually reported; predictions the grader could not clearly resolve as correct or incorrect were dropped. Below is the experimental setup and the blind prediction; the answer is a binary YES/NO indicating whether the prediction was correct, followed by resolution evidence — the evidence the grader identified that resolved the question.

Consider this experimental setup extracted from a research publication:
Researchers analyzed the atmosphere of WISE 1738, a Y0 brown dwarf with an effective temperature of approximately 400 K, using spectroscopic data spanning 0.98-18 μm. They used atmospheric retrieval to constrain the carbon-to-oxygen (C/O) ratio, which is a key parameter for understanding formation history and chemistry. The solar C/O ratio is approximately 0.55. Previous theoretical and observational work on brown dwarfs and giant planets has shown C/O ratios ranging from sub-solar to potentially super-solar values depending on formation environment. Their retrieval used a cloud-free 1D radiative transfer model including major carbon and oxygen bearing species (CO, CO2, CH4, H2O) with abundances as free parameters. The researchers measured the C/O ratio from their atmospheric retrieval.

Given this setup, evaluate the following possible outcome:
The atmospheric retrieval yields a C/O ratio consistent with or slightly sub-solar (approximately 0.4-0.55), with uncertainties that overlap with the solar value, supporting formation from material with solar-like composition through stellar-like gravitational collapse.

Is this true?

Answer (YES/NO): NO